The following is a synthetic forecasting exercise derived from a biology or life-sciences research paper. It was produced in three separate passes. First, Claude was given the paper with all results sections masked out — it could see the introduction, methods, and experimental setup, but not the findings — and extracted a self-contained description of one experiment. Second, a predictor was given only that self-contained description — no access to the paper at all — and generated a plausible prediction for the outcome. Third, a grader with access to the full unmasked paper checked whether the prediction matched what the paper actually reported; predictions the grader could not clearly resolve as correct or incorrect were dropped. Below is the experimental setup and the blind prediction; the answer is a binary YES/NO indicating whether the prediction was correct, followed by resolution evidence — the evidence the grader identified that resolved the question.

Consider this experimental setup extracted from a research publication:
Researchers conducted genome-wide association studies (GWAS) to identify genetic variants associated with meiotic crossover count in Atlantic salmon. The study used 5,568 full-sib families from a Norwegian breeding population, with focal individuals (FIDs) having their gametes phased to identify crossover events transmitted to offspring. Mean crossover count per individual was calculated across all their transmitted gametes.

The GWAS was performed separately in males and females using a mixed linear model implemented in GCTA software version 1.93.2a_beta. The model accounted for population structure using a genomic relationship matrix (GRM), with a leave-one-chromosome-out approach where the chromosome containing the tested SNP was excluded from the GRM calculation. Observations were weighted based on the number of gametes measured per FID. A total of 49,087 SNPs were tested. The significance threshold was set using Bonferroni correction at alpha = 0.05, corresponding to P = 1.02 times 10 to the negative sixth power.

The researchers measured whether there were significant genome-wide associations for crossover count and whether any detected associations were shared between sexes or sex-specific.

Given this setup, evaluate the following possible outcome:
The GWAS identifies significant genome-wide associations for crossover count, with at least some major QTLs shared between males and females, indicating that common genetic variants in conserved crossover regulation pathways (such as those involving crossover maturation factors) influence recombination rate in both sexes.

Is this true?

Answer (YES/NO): NO